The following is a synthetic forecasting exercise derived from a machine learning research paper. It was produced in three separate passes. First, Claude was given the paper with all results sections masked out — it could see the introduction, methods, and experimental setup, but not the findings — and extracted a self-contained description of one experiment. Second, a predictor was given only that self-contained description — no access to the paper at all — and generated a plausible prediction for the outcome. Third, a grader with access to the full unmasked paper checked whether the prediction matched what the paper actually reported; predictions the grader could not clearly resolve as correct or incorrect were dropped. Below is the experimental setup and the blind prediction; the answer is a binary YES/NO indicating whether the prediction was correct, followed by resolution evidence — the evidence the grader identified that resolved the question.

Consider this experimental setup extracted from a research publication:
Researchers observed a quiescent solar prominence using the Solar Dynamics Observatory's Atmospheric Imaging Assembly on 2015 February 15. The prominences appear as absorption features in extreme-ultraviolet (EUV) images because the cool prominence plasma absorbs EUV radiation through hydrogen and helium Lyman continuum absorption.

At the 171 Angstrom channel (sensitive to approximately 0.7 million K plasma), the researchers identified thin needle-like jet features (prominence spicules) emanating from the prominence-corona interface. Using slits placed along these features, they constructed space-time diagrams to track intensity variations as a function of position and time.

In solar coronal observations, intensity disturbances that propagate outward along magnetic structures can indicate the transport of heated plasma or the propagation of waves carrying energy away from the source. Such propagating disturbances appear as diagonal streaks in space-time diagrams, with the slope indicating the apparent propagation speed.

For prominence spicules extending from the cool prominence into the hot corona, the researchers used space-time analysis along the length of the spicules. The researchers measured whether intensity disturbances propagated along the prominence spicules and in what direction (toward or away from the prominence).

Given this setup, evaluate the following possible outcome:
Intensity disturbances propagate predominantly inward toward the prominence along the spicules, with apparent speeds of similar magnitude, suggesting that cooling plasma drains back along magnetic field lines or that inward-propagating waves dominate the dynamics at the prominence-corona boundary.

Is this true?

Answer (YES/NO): NO